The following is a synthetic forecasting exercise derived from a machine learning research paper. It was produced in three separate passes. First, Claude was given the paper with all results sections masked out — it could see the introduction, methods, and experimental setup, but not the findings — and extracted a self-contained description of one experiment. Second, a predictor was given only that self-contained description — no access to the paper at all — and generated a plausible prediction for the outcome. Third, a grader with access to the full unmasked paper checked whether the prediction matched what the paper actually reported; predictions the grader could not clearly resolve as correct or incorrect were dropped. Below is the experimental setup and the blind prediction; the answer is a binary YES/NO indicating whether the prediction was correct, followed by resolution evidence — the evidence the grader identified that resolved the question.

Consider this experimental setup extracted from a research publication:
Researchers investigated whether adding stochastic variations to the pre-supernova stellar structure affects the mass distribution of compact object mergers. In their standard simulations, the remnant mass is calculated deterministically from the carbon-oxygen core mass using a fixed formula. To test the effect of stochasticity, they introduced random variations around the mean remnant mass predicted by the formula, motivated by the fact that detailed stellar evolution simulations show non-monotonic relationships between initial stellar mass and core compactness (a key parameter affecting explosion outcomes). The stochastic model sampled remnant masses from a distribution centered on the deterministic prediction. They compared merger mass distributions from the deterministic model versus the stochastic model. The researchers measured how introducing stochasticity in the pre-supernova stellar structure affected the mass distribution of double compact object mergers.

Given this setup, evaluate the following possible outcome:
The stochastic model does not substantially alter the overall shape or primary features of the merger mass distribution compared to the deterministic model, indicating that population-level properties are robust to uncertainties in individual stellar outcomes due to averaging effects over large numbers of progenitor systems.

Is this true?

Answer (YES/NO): YES